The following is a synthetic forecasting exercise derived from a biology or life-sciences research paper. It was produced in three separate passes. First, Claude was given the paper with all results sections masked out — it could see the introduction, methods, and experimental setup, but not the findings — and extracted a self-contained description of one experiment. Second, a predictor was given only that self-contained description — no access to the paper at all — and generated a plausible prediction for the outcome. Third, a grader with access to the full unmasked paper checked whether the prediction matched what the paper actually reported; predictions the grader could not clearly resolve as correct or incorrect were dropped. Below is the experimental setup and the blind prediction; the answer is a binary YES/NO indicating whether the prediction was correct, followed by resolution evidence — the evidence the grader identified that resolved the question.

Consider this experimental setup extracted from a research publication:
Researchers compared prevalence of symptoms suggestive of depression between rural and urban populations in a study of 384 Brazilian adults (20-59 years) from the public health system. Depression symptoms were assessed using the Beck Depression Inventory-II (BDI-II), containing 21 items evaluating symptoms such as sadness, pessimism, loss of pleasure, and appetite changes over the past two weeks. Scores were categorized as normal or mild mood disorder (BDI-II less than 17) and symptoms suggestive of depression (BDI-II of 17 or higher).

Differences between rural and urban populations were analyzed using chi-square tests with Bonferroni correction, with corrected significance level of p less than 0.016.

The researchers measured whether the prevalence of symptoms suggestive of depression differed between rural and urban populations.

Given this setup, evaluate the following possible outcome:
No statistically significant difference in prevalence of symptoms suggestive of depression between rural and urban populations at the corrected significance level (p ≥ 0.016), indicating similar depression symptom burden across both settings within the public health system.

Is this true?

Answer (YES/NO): YES